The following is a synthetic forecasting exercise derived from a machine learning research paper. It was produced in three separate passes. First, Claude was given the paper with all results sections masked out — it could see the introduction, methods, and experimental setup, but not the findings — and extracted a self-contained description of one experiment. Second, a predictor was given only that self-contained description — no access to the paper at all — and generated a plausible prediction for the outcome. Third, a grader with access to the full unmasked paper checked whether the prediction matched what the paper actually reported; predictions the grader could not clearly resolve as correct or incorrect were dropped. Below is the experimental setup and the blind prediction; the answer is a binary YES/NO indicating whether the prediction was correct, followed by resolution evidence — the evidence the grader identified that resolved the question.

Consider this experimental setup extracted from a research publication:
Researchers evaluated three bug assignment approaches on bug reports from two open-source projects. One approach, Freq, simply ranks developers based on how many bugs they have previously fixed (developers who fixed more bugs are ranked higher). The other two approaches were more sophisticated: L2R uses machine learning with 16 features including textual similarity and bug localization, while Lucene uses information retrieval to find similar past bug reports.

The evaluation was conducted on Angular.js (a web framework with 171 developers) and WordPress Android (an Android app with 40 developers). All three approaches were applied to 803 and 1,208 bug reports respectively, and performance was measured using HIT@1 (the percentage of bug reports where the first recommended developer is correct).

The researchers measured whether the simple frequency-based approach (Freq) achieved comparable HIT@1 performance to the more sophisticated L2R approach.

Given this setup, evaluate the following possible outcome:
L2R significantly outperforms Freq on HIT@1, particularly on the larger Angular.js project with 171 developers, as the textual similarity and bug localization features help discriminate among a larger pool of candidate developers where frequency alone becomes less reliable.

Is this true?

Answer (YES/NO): NO